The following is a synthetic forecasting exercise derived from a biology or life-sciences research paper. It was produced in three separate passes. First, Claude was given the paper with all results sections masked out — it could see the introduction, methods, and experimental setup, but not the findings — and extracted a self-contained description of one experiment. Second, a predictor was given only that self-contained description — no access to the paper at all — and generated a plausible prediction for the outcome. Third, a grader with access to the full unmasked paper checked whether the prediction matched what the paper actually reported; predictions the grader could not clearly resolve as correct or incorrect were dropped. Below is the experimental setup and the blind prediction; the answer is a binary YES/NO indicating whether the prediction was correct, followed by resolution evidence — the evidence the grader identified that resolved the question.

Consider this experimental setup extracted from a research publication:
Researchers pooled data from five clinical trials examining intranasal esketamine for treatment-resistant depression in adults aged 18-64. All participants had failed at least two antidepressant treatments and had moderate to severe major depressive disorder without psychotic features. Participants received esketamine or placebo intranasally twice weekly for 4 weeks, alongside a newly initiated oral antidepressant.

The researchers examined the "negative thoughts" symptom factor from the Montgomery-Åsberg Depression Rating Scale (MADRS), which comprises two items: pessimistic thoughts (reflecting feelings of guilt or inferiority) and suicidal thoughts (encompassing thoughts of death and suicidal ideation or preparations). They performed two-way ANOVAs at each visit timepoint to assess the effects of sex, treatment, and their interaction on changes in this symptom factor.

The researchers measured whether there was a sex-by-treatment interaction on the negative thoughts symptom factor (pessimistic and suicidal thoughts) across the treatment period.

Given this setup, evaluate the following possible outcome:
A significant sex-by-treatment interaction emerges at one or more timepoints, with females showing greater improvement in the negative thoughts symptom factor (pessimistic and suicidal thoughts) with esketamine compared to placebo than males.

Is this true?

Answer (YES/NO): NO